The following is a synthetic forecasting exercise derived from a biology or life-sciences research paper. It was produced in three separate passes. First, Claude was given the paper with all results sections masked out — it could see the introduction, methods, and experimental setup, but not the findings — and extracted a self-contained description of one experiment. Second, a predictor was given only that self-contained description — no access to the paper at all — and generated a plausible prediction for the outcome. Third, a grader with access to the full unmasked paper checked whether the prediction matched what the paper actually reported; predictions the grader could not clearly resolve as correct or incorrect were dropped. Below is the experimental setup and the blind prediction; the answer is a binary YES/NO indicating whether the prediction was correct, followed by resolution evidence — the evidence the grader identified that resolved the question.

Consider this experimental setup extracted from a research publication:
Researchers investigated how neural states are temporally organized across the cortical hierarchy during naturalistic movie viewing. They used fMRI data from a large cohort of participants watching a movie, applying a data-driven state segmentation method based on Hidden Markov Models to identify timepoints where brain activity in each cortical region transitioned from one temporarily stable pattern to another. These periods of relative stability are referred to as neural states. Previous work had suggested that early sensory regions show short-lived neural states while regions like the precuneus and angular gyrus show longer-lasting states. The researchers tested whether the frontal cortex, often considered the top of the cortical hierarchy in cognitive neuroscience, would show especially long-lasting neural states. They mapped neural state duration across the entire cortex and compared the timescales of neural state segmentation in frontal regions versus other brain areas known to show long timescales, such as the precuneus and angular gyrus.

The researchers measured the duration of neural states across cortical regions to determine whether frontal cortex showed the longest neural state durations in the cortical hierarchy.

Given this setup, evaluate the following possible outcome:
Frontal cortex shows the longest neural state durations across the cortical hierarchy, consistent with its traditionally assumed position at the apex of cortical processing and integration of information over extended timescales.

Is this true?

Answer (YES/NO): YES